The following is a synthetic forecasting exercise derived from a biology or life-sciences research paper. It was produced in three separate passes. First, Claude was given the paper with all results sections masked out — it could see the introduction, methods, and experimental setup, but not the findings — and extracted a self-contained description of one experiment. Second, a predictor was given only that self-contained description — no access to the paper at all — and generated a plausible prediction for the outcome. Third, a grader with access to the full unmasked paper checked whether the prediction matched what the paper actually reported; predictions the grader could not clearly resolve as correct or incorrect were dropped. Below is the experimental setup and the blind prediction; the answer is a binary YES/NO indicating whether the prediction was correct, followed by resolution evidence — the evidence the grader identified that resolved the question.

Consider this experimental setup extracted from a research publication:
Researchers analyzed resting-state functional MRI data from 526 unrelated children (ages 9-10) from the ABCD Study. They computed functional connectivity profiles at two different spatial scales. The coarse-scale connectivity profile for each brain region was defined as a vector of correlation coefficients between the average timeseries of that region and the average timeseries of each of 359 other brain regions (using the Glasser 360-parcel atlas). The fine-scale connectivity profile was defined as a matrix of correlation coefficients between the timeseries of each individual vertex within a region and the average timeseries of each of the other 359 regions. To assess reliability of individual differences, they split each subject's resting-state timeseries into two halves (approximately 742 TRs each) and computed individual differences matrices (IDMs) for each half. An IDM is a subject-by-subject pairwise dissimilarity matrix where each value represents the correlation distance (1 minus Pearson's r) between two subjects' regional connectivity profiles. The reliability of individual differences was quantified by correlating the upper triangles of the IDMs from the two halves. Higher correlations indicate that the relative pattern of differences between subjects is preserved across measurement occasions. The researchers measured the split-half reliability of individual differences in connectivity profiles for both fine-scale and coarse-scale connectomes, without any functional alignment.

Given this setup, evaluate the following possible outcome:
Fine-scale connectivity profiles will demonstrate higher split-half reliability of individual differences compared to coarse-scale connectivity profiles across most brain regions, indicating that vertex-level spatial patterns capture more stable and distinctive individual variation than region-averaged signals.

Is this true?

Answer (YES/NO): YES